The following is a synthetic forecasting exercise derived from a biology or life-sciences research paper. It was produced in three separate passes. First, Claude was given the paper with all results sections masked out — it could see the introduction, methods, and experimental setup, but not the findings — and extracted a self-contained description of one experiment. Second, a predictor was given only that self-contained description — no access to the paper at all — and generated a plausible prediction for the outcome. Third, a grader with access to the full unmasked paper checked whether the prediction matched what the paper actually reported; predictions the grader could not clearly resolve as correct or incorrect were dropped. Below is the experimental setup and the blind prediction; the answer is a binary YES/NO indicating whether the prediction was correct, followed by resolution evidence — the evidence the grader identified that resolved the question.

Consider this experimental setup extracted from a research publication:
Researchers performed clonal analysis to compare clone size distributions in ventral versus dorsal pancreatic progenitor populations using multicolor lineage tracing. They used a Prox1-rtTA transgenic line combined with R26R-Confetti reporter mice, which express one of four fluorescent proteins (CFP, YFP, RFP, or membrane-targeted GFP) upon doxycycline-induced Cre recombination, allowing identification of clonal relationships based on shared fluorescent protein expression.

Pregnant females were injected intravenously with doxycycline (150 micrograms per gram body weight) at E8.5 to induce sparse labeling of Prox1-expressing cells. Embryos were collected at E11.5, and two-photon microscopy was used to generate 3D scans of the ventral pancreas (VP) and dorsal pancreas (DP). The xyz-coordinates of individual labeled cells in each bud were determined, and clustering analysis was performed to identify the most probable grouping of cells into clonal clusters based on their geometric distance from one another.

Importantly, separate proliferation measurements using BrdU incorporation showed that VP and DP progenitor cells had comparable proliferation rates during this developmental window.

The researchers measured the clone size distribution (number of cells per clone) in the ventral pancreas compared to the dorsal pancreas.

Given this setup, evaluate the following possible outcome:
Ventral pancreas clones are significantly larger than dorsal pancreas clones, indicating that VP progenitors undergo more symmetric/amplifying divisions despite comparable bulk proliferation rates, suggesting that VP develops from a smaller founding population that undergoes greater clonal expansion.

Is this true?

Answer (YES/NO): NO